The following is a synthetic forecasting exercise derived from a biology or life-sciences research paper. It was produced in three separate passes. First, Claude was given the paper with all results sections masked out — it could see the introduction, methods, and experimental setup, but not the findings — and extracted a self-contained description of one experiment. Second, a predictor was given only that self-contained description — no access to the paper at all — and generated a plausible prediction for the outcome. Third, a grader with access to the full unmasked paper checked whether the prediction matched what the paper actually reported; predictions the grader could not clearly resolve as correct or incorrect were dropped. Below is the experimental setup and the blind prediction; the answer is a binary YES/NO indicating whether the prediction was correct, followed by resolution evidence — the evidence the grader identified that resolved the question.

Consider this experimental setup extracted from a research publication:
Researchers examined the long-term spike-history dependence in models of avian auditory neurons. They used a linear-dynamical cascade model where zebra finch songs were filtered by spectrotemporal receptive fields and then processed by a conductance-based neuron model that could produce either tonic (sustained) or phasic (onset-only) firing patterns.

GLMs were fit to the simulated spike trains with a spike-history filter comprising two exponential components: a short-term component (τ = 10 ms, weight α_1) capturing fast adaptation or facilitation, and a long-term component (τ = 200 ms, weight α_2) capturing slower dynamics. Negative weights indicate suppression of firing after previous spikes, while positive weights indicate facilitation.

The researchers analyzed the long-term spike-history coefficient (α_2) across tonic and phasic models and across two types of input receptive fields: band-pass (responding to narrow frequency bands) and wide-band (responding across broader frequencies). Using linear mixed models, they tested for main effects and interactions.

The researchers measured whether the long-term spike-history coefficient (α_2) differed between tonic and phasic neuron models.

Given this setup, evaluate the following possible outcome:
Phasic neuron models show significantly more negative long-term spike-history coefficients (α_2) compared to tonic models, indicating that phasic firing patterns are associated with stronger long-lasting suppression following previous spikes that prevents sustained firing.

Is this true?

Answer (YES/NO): NO